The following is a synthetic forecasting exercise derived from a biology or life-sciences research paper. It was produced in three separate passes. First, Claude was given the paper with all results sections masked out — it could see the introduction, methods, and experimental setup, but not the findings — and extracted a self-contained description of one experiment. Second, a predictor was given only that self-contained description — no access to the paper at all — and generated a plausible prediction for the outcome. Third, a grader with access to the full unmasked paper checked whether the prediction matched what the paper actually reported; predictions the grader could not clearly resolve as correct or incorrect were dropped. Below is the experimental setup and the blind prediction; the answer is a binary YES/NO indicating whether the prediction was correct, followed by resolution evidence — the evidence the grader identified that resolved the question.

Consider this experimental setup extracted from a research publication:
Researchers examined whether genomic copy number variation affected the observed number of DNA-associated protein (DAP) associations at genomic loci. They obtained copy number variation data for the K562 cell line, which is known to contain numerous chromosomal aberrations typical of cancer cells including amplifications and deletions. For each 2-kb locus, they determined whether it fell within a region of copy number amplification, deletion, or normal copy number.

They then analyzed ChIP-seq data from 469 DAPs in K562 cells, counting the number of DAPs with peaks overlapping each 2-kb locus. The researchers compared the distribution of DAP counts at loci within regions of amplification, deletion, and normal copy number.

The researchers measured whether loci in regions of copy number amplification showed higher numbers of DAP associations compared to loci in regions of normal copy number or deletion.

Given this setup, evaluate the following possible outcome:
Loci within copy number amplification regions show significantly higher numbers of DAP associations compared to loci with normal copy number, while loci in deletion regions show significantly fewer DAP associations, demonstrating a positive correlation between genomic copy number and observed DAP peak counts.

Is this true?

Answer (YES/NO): NO